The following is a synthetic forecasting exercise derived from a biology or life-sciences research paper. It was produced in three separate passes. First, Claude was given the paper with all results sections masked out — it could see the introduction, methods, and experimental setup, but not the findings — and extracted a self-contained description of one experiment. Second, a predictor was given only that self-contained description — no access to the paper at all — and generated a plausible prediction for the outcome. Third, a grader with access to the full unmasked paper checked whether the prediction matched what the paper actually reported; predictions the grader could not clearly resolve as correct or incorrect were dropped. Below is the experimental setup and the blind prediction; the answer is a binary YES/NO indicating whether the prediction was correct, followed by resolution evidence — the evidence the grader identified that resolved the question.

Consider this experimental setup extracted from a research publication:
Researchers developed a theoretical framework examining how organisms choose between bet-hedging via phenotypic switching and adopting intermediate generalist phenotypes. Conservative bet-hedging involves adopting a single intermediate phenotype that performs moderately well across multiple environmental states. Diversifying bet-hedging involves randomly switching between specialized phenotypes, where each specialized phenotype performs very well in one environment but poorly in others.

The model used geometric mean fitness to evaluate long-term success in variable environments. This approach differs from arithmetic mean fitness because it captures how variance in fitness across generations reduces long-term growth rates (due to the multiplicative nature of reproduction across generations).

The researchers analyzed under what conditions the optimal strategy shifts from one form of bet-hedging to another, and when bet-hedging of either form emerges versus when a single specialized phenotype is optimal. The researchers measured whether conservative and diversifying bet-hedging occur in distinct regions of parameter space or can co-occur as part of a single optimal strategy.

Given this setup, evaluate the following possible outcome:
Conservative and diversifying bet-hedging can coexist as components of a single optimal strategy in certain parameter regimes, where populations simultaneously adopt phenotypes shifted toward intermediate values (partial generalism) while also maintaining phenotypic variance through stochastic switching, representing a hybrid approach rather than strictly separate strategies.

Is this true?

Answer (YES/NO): YES